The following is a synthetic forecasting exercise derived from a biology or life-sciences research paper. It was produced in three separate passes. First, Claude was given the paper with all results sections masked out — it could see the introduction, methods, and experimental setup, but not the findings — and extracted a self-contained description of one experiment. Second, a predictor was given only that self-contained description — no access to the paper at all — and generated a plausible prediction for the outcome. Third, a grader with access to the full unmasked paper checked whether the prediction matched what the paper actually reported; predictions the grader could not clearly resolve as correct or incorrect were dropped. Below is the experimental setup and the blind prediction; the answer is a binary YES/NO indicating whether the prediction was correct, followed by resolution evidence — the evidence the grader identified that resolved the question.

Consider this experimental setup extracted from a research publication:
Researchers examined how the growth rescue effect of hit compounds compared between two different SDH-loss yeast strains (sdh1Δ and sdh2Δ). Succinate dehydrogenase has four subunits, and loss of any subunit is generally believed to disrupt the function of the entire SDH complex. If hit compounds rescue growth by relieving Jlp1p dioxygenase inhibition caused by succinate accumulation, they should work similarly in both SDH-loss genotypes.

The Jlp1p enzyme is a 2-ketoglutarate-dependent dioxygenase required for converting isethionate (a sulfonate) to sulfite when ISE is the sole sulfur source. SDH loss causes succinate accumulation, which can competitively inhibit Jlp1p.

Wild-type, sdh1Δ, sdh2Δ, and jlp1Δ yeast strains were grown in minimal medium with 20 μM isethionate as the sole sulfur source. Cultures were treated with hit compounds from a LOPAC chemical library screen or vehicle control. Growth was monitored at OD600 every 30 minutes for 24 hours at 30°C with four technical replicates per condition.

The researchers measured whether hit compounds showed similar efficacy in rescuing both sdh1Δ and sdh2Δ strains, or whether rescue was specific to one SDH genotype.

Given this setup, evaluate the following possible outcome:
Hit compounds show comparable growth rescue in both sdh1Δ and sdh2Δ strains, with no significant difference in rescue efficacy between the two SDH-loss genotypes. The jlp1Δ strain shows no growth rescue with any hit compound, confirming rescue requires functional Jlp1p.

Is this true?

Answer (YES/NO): YES